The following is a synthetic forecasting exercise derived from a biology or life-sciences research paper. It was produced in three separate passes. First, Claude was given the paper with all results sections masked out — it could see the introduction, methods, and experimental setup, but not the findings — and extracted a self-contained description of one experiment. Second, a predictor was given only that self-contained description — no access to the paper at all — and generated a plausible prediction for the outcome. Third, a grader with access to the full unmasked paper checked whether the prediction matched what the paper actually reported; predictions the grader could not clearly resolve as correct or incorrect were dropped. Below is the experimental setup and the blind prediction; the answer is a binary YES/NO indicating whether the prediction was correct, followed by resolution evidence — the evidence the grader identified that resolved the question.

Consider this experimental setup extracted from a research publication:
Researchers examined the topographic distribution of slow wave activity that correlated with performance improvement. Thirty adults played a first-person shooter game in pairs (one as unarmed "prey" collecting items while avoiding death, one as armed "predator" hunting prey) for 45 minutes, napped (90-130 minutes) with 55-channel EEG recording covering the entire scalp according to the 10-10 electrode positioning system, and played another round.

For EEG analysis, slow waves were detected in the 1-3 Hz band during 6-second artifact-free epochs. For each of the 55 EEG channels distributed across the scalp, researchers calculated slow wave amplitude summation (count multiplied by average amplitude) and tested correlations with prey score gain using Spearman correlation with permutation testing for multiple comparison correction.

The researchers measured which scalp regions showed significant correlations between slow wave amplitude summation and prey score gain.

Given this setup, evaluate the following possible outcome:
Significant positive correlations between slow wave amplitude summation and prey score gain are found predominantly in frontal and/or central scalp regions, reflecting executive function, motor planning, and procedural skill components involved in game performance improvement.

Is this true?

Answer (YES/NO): NO